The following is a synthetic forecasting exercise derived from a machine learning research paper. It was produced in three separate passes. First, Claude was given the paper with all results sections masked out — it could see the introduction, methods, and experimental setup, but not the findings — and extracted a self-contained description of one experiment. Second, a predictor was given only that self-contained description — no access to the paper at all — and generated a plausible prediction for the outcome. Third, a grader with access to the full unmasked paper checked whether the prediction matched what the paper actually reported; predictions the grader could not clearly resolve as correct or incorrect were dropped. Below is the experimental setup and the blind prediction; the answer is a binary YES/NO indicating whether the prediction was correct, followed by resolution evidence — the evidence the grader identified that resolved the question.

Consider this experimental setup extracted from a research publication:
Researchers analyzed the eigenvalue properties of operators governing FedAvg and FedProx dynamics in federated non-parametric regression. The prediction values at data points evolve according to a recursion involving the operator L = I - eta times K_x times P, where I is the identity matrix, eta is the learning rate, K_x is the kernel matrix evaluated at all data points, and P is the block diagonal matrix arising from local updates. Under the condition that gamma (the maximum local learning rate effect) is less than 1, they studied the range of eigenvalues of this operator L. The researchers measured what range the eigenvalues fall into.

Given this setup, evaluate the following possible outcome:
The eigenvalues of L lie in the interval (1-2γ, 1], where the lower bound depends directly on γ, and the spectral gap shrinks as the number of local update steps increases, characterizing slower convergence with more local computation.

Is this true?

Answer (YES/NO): NO